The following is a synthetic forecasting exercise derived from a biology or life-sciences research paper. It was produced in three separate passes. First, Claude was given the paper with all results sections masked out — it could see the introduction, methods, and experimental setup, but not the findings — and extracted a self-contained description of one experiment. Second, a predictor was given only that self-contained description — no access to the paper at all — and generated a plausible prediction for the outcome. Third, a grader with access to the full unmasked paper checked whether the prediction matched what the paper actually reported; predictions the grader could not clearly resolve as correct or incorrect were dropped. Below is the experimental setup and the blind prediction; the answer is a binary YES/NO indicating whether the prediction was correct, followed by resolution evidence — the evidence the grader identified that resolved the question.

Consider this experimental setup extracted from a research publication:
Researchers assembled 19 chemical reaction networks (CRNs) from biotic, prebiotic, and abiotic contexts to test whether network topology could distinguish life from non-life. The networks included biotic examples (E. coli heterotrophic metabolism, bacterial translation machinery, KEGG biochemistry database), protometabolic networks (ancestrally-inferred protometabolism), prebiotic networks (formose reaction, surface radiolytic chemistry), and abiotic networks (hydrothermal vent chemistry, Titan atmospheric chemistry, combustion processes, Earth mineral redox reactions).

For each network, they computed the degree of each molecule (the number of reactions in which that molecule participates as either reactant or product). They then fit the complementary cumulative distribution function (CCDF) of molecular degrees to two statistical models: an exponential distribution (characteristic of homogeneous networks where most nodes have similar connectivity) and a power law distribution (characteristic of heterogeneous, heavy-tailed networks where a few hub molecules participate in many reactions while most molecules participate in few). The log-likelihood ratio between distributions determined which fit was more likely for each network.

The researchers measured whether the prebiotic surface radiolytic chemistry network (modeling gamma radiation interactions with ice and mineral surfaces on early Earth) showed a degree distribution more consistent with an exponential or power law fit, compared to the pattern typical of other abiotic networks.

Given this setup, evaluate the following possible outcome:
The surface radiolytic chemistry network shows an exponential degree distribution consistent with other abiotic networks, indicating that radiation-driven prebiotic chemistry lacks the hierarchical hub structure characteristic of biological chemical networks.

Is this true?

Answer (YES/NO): NO